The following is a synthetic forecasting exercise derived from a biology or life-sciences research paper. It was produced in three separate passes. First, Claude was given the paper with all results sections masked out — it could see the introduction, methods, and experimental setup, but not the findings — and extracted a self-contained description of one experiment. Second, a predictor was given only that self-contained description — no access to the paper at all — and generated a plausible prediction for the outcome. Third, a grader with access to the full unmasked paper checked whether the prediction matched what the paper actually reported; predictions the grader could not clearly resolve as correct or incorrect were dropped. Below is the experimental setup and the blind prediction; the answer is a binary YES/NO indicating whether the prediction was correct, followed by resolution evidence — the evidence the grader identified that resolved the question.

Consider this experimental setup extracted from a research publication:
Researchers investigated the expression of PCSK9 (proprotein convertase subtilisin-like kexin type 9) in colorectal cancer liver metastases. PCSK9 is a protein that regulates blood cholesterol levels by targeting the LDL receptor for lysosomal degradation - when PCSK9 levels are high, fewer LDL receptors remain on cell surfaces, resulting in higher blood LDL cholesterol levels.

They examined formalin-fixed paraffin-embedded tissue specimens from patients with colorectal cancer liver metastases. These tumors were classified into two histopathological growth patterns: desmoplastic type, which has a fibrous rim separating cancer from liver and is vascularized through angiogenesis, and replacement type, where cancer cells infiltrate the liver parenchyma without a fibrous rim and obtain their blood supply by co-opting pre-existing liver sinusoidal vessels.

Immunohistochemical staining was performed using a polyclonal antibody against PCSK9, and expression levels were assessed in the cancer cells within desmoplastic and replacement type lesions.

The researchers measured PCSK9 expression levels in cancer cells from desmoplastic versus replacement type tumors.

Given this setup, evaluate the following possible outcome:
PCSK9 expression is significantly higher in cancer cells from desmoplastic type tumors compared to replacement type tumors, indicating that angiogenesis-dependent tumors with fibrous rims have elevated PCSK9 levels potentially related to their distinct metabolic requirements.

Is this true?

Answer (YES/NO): NO